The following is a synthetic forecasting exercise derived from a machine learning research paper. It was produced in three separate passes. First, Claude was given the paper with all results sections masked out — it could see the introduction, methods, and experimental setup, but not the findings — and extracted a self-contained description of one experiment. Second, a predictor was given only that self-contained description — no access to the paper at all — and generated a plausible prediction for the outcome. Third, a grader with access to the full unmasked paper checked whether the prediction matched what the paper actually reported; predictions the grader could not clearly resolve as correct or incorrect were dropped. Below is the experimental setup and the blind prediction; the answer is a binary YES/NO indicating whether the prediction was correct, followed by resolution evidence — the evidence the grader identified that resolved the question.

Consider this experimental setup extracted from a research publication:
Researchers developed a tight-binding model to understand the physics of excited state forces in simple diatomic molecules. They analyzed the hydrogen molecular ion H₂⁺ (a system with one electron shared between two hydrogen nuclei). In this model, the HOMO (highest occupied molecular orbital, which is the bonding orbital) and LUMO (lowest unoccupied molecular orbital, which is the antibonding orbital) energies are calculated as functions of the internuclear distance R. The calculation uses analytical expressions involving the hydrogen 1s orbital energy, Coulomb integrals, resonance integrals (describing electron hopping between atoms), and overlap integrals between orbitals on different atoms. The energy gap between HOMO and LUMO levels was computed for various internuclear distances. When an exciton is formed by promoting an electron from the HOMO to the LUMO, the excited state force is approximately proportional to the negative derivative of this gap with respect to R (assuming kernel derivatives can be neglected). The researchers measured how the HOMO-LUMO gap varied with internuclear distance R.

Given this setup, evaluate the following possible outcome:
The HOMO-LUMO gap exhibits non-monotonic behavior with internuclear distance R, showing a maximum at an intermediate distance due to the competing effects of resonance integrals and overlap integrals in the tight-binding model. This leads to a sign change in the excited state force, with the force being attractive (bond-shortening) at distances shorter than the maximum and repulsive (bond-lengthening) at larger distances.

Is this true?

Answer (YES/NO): NO